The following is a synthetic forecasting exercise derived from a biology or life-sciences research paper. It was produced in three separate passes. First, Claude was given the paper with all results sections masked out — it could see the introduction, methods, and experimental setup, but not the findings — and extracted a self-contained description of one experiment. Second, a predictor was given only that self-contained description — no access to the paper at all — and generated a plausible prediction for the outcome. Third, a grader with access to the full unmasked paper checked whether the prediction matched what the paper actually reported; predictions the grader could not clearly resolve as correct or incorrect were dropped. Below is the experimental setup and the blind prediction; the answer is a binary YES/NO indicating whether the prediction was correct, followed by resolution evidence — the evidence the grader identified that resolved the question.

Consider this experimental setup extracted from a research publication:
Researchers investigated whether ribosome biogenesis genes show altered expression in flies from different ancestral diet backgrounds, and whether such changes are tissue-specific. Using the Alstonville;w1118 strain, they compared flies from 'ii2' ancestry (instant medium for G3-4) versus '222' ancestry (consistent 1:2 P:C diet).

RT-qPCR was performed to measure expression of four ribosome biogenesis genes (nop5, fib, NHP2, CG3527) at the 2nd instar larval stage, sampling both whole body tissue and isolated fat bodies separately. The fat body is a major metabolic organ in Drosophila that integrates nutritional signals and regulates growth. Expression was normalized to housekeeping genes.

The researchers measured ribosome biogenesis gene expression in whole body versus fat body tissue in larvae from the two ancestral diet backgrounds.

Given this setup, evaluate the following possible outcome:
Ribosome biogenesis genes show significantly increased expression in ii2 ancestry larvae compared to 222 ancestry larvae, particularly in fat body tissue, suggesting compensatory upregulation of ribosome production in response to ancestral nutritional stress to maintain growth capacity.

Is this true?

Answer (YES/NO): NO